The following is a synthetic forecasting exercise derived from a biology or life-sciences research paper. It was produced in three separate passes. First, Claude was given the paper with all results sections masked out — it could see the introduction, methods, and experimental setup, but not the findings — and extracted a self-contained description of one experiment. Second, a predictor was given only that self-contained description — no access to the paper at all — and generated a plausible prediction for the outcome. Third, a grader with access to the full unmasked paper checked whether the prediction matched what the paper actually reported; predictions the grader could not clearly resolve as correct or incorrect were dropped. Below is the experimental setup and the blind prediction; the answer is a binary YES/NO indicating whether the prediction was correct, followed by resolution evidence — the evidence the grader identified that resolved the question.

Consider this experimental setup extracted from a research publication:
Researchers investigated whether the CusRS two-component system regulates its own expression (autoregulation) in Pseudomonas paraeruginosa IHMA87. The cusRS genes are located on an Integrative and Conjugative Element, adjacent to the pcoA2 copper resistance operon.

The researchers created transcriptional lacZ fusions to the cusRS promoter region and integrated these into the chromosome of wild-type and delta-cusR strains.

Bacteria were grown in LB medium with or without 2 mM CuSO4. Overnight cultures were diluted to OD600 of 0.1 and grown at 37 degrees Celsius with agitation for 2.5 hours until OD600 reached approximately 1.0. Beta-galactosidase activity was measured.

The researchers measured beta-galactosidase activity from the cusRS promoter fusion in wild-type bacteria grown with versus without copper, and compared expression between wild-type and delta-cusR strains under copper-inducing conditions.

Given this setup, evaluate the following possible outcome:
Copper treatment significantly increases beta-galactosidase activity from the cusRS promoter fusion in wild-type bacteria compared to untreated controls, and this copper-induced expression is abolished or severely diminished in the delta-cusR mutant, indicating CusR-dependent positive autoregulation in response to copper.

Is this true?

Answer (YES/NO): NO